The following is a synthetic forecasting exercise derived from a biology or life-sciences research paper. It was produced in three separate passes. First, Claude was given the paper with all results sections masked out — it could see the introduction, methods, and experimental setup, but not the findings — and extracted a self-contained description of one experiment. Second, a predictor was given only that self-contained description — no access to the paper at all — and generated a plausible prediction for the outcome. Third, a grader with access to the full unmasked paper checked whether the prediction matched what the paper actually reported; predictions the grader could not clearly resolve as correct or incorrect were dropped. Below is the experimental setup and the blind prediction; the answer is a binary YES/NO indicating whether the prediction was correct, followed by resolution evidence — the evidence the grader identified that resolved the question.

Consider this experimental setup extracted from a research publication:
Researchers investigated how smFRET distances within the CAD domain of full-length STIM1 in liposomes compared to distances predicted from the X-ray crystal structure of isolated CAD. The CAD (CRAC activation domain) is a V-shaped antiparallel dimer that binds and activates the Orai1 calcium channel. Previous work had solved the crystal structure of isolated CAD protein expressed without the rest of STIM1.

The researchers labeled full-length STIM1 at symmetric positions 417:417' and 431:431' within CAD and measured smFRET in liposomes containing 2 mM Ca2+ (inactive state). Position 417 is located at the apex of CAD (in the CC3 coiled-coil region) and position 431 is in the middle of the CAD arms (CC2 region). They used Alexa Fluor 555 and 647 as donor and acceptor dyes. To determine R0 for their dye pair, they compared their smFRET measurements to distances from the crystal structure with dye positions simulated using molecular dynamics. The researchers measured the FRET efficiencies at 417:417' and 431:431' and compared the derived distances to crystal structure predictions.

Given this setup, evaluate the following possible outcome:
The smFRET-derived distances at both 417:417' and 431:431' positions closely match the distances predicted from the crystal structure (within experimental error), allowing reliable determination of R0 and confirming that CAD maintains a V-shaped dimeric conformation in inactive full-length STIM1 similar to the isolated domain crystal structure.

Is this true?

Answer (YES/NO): YES